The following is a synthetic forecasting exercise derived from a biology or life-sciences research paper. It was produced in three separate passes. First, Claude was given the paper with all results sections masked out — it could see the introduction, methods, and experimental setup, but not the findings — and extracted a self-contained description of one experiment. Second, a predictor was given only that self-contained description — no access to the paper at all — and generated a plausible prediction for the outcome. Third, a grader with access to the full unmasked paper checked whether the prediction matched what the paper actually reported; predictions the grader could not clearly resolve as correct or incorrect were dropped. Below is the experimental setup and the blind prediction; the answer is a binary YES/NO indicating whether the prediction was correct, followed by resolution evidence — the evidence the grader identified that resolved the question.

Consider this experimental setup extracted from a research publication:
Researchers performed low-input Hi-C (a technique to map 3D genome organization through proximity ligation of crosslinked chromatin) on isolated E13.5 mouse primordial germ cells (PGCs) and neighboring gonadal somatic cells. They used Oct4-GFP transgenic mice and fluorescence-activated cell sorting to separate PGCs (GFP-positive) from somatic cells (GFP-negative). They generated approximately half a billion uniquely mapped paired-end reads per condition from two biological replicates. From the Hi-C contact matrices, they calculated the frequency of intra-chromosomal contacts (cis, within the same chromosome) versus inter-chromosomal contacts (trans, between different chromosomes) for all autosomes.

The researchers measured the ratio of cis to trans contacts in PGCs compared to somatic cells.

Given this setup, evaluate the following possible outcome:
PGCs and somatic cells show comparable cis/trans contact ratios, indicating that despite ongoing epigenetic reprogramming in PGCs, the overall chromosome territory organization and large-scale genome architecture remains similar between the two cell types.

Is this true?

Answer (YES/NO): NO